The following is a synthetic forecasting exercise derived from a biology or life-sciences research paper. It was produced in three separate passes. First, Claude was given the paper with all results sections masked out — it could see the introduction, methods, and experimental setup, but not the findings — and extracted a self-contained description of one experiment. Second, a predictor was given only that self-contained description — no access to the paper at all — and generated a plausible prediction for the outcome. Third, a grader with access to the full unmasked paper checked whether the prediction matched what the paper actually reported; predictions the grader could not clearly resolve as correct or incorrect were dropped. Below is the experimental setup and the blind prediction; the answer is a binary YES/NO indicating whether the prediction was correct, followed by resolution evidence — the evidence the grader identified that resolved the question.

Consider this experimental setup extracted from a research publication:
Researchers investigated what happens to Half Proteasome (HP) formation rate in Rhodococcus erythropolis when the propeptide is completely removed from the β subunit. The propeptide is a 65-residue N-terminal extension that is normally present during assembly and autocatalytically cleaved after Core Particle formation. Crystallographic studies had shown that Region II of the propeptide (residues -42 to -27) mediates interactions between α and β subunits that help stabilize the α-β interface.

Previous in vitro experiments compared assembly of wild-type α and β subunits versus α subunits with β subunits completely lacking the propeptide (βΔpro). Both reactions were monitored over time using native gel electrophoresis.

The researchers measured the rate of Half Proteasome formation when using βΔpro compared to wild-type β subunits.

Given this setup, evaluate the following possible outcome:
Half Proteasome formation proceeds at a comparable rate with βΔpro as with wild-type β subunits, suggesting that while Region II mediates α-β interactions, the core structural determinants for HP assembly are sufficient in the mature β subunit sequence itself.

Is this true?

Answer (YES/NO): NO